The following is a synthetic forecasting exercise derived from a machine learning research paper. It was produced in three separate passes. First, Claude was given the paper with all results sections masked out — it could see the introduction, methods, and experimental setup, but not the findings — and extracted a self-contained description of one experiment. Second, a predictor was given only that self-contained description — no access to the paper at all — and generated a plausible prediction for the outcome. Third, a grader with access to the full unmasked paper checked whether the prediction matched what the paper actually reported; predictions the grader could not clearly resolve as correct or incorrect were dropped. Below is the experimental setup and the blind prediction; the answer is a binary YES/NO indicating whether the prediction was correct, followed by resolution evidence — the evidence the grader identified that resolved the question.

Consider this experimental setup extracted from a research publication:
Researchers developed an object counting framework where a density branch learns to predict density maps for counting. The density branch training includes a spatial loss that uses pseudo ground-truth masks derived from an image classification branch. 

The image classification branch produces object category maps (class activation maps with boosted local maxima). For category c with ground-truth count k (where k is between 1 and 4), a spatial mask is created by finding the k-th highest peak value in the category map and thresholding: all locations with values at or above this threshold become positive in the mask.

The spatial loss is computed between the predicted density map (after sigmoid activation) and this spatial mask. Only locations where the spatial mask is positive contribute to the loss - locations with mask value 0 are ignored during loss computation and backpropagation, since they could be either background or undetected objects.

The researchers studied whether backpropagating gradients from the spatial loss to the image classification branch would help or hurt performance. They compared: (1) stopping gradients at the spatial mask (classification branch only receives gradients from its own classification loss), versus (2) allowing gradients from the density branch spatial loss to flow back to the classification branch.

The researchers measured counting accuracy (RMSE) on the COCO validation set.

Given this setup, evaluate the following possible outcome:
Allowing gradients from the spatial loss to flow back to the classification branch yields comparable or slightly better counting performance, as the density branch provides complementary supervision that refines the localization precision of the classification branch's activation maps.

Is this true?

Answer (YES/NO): NO